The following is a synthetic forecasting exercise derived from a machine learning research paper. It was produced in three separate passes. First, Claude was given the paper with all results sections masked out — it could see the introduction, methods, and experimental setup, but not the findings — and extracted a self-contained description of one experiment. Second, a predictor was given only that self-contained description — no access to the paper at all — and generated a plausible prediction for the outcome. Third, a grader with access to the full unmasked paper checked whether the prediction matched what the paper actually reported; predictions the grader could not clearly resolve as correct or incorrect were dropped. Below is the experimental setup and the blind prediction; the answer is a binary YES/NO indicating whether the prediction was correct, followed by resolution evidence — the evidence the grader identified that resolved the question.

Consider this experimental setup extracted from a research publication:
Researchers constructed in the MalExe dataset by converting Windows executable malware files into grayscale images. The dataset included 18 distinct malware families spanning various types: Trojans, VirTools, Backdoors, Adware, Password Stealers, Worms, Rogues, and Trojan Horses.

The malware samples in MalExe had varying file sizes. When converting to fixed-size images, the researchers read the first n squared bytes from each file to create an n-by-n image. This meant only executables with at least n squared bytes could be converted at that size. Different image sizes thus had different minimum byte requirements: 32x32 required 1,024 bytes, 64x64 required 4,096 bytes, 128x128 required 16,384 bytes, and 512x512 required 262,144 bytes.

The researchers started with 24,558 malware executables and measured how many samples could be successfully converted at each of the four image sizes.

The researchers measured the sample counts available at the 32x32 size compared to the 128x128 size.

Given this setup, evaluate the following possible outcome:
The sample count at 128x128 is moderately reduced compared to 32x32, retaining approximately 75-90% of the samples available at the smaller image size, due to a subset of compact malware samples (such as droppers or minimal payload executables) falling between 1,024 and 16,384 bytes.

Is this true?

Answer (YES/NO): NO